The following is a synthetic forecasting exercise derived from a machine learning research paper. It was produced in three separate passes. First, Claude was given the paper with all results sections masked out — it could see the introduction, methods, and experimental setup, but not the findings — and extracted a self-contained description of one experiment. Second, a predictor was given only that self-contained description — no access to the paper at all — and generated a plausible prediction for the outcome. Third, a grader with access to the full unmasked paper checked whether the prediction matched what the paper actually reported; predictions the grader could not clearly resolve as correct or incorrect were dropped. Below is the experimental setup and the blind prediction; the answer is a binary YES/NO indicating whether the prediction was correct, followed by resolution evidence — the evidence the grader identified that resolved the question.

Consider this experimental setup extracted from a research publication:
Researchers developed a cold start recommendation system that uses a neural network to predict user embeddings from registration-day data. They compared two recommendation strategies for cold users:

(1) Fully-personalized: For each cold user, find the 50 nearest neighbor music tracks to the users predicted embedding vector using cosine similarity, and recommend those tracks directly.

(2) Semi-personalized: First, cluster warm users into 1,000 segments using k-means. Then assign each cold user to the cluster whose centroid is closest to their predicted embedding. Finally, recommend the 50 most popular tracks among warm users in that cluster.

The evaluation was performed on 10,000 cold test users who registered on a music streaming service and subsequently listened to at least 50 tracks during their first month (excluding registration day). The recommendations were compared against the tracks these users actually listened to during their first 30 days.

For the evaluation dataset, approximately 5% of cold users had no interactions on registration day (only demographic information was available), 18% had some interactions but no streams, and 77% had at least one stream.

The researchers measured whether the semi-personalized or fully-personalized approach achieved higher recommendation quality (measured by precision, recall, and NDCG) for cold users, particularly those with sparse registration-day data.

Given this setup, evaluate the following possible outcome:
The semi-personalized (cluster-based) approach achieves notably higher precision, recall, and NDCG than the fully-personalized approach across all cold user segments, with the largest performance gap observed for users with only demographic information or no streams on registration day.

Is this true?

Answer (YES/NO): NO